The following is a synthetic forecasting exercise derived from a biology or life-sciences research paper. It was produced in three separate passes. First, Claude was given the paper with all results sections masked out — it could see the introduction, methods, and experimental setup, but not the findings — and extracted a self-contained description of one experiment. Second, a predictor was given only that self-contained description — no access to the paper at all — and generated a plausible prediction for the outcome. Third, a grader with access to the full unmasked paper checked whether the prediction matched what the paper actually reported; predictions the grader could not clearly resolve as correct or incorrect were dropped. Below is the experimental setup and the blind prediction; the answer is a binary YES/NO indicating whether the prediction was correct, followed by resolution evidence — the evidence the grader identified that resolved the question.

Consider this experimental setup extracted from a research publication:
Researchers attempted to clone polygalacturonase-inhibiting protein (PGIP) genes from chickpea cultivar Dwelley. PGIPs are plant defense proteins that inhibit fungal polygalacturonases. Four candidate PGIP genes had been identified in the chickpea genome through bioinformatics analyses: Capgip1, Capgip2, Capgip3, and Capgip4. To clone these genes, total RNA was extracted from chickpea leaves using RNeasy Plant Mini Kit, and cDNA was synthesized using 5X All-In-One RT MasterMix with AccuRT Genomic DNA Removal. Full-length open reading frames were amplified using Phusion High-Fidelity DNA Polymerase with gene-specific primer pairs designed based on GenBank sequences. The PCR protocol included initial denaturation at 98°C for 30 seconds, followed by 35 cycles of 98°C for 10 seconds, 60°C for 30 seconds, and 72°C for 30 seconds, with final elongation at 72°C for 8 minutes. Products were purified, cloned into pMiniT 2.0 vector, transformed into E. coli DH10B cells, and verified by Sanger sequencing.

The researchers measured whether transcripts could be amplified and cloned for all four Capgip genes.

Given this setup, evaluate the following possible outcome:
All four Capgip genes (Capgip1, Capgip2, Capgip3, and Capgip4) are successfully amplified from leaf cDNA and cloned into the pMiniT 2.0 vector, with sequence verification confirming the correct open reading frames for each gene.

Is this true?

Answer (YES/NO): NO